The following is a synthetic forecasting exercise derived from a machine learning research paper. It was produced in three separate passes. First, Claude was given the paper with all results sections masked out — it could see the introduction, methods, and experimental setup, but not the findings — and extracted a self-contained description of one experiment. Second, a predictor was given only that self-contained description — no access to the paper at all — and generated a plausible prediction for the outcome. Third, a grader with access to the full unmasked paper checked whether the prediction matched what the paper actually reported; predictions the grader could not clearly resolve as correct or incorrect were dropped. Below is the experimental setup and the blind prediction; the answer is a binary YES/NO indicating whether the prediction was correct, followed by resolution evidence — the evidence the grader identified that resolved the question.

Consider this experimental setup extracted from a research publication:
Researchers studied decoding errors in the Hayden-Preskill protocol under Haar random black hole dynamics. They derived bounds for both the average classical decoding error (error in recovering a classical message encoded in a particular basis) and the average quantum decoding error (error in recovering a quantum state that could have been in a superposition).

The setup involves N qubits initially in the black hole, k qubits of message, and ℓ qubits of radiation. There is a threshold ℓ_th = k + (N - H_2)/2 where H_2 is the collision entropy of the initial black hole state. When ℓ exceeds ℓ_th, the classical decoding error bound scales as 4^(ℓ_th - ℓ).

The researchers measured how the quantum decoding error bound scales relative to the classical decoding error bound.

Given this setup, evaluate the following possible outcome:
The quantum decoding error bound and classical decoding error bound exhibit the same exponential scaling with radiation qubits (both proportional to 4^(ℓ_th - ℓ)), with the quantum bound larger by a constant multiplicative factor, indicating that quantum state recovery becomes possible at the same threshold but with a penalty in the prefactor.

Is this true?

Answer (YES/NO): NO